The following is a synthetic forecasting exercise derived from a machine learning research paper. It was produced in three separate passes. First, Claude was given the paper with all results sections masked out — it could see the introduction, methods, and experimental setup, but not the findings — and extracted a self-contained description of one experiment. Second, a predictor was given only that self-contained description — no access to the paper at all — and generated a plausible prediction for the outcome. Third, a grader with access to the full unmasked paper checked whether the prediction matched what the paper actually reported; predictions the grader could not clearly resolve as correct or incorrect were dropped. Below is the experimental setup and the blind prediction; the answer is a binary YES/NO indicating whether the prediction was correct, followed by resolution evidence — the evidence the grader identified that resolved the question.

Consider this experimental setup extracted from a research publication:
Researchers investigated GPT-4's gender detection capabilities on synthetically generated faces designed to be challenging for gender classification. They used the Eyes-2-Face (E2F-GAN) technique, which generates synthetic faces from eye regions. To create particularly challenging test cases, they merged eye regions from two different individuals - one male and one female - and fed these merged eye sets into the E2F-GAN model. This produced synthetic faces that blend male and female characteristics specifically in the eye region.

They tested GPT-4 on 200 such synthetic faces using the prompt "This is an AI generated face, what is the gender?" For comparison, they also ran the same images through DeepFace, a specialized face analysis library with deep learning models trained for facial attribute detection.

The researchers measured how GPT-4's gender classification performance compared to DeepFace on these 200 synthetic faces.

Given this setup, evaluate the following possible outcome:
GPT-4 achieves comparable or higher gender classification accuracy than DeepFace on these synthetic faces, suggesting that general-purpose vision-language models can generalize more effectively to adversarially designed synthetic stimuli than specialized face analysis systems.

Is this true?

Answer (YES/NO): NO